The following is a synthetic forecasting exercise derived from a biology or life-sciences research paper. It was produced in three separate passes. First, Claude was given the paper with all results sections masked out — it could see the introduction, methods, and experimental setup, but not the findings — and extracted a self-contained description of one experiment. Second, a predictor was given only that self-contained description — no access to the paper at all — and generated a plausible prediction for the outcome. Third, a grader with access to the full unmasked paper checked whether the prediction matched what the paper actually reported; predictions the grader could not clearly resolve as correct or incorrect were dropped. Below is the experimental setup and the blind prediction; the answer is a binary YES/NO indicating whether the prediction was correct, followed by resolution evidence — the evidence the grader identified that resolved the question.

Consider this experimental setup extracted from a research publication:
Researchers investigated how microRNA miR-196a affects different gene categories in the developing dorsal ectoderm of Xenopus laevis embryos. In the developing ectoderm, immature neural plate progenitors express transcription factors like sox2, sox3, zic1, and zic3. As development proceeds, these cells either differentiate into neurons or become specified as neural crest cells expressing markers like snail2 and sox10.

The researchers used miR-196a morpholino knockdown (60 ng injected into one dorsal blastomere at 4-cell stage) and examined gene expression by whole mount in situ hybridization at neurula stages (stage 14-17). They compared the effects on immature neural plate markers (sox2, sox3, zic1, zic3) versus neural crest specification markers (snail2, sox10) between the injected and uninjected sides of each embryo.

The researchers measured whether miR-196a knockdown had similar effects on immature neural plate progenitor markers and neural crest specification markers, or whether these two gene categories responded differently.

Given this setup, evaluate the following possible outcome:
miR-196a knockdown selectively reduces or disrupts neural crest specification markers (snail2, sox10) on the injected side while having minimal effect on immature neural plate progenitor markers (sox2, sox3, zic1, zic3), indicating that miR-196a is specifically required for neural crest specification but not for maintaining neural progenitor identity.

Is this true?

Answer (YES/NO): NO